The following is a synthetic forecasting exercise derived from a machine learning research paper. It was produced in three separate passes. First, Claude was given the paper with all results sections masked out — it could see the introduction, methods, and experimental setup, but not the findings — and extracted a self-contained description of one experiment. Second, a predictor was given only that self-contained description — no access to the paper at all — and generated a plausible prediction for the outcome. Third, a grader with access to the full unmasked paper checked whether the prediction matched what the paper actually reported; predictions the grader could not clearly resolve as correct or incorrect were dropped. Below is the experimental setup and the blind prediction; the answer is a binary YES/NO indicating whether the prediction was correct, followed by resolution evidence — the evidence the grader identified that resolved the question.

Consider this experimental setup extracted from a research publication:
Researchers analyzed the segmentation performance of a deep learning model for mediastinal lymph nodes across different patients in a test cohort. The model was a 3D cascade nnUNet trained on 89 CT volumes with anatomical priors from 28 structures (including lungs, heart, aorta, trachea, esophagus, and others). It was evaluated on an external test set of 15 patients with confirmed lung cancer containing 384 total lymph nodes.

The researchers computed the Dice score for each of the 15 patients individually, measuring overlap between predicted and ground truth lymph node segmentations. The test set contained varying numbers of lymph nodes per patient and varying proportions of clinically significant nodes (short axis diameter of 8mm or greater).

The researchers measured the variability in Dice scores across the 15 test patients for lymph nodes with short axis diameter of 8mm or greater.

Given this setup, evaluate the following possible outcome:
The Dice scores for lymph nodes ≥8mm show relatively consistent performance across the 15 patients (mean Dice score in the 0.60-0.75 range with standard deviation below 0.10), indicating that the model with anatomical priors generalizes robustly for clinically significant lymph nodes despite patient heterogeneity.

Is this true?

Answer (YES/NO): NO